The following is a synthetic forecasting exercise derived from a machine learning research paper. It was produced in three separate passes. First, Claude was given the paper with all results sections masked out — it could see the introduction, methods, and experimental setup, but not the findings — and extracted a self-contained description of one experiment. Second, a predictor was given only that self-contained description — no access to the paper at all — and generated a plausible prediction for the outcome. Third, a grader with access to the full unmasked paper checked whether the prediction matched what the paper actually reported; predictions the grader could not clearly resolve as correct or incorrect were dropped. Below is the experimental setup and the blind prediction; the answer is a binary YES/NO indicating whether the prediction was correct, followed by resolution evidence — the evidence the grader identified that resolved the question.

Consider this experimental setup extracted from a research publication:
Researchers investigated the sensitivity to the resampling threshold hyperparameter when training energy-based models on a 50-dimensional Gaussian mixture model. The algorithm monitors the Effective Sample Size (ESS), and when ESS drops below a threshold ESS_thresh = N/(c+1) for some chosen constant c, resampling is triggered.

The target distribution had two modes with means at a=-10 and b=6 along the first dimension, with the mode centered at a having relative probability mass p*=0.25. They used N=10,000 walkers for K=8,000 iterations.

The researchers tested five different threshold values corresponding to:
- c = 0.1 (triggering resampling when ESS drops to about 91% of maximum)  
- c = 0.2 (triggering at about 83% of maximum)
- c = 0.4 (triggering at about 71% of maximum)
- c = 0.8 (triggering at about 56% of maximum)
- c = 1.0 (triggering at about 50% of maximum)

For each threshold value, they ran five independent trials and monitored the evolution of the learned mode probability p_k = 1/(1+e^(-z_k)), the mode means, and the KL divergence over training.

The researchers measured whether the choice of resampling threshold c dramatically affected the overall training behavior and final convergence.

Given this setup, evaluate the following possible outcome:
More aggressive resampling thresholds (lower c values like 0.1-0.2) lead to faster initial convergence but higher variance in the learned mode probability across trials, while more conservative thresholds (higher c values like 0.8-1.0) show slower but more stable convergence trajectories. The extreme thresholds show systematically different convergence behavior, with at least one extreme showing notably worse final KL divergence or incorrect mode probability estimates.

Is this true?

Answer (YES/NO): NO